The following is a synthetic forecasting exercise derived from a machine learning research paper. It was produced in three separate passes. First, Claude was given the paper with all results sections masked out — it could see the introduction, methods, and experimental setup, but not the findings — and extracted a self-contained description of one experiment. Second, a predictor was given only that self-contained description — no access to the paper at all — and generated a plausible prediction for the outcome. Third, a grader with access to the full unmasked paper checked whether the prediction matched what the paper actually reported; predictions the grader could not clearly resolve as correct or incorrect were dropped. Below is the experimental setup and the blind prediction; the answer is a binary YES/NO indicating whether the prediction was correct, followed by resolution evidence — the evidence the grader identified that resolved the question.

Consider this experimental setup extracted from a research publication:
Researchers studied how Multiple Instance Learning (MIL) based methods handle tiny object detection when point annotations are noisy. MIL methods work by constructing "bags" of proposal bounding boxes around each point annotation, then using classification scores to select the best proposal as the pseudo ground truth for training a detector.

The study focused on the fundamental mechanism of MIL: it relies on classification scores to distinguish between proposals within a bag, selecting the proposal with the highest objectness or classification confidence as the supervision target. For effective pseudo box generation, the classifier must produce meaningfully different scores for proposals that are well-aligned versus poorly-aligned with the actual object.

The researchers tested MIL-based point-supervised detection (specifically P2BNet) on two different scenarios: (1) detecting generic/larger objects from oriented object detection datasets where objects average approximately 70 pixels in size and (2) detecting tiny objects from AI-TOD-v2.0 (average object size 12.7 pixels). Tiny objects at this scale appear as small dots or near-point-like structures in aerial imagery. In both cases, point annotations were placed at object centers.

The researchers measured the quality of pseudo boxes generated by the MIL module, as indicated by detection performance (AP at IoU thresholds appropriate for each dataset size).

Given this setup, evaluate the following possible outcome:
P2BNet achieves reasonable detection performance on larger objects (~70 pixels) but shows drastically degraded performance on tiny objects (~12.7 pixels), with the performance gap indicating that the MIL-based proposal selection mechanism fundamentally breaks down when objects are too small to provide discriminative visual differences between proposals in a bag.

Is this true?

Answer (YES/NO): YES